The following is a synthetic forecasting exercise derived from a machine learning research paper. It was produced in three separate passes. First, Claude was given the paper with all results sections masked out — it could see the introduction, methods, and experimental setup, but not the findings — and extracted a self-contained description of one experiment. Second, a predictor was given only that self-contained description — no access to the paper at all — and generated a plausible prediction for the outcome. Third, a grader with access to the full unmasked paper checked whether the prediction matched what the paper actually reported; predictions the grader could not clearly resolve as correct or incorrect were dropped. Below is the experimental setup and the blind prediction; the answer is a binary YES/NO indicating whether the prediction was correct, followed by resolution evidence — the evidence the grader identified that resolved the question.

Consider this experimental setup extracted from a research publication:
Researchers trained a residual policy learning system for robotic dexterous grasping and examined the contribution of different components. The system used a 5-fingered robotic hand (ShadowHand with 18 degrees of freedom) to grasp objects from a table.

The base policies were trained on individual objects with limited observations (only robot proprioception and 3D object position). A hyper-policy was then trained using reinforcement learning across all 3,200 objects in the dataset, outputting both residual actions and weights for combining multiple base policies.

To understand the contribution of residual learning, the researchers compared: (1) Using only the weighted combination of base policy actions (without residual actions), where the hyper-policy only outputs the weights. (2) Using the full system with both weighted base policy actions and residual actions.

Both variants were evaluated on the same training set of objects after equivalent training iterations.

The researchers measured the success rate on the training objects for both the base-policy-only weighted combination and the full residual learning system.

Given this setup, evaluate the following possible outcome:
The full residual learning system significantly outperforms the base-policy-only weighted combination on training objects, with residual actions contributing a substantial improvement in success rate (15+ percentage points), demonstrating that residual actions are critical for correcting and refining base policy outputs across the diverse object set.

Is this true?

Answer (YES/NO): NO